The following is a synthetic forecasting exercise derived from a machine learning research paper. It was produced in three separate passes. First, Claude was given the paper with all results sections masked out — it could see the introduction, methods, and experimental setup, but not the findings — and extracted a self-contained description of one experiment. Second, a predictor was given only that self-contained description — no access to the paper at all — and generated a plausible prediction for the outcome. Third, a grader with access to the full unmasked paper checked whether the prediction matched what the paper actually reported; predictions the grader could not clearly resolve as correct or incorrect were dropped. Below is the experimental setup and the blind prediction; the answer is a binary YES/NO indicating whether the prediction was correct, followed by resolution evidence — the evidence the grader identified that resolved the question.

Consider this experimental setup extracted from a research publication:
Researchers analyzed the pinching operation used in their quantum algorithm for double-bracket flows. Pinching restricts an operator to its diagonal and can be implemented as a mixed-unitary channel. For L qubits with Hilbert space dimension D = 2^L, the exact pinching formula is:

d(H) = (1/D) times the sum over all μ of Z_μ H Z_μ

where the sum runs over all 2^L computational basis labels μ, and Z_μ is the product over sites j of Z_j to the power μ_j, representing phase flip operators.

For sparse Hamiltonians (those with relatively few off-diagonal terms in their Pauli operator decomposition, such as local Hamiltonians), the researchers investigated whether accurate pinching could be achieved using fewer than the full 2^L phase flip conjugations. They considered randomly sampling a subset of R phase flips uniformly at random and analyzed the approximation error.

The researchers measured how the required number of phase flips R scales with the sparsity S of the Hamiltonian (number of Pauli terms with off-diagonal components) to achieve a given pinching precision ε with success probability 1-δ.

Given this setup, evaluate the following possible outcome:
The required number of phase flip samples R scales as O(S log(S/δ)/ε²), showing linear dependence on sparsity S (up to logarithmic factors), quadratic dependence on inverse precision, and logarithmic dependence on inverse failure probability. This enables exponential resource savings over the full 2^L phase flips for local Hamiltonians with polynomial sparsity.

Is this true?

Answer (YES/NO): NO